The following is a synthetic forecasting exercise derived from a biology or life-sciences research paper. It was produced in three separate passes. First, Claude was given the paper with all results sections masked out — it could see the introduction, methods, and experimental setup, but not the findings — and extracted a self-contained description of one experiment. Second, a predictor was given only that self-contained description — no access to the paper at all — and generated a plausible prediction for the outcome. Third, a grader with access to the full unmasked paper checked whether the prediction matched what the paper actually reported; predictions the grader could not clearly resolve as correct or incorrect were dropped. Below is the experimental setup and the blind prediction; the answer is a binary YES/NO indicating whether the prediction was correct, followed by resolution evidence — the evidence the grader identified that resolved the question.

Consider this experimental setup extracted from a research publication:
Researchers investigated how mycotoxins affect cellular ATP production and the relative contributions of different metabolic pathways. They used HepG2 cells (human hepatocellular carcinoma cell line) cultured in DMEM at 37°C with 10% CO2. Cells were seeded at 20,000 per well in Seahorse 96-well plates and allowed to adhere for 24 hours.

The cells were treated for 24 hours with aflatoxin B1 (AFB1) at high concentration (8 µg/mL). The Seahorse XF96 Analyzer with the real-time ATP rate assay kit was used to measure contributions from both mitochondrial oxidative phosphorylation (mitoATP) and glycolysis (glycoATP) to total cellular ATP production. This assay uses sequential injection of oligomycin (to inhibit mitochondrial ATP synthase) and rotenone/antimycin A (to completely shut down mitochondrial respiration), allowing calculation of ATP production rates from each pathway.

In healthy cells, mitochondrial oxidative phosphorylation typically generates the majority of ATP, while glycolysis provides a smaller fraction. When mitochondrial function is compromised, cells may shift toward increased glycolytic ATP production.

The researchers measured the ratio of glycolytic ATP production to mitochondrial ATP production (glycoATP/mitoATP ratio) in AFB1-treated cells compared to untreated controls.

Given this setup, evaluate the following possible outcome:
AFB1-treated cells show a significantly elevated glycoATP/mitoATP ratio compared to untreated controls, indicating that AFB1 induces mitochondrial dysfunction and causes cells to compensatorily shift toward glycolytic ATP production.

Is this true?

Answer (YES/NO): NO